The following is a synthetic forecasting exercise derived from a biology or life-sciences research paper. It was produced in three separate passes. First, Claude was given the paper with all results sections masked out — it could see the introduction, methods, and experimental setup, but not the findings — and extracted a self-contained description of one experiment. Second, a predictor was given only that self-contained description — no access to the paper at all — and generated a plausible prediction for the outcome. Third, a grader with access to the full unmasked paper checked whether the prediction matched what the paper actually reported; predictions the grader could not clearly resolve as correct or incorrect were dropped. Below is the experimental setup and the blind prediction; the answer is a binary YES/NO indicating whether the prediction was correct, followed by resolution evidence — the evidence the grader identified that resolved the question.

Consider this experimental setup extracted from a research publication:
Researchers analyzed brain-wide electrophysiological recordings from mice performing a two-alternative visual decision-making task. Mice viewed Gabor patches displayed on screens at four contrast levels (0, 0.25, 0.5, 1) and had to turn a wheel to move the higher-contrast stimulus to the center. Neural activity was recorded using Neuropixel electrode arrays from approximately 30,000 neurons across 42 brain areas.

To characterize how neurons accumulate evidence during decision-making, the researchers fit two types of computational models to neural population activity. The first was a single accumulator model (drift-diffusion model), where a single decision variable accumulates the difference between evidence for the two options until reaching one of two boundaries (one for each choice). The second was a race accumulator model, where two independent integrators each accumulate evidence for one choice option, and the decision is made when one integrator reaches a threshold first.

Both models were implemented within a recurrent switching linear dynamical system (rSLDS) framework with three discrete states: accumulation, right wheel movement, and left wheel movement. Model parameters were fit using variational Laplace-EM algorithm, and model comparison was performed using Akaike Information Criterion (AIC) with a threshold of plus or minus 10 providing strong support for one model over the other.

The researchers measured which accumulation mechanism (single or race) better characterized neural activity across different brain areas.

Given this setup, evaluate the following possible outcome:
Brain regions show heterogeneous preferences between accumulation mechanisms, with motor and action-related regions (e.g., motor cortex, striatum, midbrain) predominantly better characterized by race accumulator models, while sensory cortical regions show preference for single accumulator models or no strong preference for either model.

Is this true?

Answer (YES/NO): NO